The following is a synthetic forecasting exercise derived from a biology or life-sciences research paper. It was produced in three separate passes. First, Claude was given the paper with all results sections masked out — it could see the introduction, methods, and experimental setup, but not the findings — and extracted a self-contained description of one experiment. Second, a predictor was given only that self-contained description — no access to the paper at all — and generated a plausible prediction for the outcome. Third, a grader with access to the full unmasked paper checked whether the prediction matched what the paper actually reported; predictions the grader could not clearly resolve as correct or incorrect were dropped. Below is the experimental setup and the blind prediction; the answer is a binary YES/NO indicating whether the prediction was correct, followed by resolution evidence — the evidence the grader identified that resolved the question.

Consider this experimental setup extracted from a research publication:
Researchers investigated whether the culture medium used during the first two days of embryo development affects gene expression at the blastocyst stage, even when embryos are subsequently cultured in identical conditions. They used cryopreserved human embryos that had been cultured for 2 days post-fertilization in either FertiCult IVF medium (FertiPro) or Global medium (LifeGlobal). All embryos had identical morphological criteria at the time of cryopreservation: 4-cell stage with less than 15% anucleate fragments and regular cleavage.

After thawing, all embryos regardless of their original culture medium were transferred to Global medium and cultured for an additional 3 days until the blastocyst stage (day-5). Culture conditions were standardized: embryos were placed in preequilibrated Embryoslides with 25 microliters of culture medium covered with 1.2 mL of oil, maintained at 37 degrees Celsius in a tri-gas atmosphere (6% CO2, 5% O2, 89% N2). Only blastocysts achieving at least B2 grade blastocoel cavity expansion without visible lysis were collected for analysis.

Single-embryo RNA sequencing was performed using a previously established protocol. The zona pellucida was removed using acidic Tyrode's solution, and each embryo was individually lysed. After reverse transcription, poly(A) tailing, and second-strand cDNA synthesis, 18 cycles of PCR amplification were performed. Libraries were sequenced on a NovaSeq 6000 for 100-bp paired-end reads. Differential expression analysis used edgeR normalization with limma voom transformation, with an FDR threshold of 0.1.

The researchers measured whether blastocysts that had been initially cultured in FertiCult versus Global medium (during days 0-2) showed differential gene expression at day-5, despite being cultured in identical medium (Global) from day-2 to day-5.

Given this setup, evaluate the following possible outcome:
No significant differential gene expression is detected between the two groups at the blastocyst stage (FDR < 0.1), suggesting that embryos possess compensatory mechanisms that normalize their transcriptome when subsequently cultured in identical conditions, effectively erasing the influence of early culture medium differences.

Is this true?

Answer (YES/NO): NO